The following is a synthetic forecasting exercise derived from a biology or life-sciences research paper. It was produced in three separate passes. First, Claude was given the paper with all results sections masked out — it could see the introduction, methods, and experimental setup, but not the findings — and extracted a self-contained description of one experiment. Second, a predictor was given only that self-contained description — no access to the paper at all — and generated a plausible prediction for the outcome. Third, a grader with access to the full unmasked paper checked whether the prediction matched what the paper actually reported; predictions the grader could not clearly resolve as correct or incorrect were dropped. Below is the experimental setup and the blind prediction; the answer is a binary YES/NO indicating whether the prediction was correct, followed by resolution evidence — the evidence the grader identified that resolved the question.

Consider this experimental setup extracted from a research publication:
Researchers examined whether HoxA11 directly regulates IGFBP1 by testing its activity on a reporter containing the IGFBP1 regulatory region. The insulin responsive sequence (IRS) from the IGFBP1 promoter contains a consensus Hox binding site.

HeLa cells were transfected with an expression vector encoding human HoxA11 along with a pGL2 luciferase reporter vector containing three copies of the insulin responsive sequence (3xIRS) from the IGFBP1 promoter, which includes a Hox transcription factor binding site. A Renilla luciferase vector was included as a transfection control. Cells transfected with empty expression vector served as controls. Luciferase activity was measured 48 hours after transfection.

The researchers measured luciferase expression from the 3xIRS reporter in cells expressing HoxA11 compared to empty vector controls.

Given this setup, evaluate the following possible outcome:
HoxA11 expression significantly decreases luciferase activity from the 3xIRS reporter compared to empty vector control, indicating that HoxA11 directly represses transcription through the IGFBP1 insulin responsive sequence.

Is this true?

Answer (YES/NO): YES